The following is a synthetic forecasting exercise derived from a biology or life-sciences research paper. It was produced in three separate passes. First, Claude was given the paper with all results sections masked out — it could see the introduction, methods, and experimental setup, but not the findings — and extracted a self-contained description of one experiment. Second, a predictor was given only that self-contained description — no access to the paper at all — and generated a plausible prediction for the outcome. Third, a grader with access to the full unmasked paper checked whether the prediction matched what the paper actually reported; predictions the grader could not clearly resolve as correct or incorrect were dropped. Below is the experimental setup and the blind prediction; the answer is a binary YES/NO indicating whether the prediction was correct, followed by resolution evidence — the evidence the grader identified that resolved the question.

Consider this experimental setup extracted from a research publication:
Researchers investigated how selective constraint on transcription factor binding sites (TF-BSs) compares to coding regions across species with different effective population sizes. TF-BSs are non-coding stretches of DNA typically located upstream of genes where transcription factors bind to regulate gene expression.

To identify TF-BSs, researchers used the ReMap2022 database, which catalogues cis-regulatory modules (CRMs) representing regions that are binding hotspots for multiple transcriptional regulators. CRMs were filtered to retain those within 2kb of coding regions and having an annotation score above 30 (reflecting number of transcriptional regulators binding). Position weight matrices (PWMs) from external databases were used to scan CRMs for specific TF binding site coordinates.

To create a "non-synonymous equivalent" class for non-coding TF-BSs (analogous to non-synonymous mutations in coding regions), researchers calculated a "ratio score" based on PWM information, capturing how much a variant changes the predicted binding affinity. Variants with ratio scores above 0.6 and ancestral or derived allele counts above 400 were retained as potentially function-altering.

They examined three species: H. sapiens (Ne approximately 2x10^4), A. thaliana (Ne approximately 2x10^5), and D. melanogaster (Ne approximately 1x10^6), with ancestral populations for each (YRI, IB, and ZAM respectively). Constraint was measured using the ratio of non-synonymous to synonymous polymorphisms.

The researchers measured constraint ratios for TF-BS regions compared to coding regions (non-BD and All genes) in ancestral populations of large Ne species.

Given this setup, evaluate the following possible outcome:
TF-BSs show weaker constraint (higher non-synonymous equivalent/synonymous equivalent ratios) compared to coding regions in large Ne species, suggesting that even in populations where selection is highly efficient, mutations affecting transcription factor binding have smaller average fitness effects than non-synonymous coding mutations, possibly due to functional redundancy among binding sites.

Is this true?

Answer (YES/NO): NO